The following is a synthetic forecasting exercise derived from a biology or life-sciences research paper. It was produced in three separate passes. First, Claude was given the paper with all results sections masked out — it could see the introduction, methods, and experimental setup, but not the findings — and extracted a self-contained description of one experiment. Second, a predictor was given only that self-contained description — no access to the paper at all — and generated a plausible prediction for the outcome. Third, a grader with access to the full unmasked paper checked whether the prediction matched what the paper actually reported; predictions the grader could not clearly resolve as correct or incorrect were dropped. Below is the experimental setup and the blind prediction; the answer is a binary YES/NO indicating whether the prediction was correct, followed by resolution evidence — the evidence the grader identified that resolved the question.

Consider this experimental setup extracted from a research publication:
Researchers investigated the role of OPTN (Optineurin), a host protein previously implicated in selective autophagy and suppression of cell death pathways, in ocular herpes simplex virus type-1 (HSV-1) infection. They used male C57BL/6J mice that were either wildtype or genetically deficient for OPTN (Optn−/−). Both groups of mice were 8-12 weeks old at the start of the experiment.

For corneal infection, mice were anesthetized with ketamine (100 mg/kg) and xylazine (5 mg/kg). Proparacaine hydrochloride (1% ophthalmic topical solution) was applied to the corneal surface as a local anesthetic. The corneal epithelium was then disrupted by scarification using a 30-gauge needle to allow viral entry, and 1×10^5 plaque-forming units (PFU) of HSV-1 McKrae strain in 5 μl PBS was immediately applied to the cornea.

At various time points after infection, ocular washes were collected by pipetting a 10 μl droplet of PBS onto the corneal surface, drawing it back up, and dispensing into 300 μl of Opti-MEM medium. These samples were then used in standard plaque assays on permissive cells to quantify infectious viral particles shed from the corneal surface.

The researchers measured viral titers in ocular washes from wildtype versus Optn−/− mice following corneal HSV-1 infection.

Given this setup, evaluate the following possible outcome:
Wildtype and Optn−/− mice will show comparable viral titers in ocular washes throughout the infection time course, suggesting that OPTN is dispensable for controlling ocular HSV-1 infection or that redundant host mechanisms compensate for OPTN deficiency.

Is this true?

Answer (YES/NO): YES